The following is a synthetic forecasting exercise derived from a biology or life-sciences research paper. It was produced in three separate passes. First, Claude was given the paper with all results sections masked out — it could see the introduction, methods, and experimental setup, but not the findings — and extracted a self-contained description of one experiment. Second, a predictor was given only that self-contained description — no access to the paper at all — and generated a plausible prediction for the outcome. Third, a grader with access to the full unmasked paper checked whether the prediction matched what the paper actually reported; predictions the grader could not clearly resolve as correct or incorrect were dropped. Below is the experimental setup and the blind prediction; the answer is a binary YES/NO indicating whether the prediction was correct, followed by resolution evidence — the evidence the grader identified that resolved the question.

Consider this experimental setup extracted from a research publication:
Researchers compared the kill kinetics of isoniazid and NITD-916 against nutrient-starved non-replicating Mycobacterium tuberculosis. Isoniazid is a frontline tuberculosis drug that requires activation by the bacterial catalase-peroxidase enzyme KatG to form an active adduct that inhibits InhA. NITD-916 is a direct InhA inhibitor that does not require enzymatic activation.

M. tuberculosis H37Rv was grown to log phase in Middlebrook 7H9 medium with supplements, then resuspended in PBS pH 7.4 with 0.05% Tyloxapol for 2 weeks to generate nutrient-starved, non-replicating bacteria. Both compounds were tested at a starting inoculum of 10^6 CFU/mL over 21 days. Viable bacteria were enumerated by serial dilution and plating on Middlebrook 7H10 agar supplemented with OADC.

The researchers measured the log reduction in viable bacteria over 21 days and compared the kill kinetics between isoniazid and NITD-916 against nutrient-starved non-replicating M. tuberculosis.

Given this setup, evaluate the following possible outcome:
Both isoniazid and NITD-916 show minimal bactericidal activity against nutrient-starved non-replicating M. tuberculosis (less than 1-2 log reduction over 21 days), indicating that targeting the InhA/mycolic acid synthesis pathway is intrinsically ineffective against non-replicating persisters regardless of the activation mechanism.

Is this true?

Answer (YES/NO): NO